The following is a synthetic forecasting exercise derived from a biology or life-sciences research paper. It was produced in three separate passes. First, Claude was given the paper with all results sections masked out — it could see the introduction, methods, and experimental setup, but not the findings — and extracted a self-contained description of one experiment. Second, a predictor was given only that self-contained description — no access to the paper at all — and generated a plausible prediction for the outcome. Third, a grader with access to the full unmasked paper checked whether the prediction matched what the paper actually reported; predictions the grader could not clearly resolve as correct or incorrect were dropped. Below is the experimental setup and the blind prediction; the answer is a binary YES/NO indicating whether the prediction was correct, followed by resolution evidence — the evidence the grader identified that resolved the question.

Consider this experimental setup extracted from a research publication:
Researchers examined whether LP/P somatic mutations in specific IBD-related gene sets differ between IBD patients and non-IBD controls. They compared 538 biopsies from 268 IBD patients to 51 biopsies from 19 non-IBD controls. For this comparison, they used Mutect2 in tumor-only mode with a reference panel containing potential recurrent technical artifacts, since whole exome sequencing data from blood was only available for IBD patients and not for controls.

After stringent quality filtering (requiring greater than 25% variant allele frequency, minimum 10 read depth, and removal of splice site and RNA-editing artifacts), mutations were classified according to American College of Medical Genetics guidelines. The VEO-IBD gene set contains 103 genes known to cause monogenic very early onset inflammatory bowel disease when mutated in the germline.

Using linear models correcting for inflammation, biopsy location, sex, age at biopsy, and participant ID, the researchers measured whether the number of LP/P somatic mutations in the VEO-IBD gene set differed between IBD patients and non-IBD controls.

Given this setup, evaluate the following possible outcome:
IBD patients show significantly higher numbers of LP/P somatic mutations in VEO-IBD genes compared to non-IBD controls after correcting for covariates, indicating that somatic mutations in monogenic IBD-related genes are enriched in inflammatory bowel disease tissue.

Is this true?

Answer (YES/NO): YES